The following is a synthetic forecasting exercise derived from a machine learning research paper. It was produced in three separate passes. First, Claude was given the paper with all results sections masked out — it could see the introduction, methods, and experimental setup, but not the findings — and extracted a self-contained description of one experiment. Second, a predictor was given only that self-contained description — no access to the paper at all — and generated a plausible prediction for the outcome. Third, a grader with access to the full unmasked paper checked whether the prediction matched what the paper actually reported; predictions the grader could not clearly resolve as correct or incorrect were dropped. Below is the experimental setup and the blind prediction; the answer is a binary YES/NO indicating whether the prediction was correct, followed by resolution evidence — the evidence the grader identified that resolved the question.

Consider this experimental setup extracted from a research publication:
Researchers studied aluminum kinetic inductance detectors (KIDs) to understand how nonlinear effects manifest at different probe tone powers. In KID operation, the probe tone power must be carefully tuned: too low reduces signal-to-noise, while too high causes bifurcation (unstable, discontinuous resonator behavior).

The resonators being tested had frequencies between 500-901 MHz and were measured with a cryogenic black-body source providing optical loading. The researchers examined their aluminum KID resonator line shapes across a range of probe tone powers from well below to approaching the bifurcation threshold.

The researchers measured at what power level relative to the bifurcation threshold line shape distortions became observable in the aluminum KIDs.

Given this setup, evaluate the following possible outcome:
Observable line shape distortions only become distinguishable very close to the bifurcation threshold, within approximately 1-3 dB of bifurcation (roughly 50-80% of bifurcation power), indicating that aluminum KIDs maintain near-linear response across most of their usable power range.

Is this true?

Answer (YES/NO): NO